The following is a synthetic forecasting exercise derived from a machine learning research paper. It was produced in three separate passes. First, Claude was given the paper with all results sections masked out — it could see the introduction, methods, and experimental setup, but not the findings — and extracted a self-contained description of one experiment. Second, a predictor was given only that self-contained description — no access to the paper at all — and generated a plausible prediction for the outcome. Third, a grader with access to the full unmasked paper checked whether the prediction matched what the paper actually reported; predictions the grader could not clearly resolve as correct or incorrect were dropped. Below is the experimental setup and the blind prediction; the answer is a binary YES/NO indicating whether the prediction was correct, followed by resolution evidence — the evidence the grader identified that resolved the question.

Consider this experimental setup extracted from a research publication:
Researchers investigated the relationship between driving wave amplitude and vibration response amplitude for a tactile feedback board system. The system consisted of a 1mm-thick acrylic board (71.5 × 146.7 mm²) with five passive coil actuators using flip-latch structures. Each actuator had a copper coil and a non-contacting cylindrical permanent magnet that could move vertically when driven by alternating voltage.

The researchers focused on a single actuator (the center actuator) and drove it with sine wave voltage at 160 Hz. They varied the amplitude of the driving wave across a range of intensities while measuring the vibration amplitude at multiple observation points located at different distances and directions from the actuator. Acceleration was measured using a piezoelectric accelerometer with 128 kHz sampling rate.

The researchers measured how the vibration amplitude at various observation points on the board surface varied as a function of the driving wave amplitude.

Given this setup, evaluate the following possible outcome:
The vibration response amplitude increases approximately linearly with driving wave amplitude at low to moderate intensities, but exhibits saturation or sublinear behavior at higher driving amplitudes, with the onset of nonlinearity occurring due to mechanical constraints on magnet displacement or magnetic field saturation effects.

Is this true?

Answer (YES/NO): NO